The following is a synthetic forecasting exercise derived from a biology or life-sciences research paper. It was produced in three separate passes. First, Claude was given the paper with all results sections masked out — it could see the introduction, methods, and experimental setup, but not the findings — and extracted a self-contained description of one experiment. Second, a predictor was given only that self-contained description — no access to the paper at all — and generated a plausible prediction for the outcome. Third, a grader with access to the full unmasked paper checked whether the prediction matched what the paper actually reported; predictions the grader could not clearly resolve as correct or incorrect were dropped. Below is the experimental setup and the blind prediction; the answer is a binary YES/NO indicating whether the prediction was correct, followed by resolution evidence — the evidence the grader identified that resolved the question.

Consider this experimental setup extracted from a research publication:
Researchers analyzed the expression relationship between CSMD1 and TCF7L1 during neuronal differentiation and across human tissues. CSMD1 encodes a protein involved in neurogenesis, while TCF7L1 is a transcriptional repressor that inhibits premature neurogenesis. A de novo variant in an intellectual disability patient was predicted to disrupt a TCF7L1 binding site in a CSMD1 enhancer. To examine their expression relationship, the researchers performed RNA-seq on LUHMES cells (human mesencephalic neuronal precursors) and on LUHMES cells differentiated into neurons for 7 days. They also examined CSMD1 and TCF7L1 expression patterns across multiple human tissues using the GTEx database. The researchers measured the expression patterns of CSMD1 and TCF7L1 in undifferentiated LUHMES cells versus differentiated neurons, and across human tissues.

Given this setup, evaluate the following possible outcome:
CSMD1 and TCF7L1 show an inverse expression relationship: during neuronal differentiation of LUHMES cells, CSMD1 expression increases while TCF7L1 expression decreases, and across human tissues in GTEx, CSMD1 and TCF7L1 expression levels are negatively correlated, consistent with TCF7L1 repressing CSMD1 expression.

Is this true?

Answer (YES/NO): YES